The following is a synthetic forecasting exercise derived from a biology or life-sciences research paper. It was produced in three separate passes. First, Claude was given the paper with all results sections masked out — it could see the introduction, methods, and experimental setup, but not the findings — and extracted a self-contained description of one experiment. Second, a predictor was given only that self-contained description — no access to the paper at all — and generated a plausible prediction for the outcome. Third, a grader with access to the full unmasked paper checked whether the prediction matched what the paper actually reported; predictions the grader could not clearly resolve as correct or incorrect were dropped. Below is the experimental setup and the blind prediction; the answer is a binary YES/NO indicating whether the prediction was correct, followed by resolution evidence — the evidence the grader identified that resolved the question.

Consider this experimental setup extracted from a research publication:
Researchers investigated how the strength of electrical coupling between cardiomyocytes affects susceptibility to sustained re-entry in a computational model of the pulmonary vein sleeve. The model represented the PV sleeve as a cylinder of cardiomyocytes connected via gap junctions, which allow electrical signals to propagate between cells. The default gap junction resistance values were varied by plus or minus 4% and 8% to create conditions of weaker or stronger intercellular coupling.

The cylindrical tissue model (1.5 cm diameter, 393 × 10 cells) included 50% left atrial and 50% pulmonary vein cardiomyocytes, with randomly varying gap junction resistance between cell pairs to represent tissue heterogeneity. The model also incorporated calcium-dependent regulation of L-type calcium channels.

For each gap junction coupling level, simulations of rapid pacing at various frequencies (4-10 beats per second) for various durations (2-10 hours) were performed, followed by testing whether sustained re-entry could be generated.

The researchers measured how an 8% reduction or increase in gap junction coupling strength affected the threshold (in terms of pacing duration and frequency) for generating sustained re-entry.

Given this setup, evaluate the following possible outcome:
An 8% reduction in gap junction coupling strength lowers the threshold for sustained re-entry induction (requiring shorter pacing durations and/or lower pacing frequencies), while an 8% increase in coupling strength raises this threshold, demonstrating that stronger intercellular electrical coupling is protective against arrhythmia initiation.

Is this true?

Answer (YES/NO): YES